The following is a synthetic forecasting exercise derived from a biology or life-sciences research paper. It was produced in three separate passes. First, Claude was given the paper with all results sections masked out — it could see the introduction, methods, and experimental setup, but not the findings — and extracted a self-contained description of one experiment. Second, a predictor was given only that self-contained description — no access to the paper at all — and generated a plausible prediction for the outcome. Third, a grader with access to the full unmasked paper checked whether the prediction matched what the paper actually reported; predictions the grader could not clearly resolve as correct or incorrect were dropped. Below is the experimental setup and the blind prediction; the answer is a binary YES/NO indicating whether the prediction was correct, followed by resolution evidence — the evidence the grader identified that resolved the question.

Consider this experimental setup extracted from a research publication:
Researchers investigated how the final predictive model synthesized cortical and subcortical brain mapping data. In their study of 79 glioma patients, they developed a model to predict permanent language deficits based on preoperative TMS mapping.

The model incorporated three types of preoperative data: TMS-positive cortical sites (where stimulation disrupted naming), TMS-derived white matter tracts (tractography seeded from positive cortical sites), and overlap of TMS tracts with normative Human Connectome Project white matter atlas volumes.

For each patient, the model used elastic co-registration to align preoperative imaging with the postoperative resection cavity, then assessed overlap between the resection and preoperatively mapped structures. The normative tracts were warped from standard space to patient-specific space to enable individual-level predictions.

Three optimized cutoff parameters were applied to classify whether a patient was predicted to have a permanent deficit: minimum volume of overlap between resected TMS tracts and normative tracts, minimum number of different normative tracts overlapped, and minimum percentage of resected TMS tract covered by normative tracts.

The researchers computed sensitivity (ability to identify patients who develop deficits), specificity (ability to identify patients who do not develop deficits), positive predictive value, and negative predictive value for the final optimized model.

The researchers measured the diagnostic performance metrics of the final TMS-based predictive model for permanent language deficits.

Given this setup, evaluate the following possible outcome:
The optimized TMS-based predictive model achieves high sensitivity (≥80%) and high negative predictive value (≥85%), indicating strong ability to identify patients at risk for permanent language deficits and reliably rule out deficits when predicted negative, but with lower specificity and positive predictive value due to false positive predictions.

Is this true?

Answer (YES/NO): NO